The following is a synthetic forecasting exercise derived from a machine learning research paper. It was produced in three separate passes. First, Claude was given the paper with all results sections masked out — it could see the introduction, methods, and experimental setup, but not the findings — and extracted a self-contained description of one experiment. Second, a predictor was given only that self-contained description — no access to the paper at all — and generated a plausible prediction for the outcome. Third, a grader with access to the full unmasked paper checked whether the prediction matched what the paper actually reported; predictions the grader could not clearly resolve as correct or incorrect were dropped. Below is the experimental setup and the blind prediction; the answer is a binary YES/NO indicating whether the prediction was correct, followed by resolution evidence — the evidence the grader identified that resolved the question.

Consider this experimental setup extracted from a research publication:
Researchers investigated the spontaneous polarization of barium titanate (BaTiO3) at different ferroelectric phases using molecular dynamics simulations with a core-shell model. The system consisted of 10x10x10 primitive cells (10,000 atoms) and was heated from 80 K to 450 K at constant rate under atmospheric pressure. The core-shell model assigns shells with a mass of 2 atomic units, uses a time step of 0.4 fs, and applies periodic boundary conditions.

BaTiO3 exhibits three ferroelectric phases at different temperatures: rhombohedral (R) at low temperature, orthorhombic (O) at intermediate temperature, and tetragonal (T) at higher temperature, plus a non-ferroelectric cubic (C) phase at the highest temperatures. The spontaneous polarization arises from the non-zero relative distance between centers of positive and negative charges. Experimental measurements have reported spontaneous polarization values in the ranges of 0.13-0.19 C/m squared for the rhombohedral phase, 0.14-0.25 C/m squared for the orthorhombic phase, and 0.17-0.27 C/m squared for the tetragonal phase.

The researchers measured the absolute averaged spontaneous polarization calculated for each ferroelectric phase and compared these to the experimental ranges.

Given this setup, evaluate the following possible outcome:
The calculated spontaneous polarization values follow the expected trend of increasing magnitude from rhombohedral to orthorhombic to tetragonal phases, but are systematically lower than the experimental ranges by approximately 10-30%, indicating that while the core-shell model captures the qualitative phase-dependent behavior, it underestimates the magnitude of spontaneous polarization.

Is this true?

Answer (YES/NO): NO